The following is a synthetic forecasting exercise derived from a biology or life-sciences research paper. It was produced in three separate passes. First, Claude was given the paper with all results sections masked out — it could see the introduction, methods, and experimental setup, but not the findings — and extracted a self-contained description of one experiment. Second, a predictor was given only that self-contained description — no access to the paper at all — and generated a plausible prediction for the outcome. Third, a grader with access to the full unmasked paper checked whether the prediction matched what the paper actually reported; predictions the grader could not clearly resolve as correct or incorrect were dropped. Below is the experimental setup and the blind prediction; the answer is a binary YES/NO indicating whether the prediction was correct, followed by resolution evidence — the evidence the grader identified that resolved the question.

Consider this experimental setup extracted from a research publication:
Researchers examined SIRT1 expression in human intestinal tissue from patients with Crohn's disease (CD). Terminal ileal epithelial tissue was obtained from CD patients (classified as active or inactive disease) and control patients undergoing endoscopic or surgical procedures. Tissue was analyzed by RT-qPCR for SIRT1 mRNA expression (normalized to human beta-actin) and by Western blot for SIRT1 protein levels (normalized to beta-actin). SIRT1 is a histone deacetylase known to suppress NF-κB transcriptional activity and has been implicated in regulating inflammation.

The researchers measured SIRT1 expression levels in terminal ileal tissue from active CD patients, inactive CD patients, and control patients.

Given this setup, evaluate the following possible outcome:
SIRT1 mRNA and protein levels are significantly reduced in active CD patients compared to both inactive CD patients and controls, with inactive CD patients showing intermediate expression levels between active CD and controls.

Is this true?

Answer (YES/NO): NO